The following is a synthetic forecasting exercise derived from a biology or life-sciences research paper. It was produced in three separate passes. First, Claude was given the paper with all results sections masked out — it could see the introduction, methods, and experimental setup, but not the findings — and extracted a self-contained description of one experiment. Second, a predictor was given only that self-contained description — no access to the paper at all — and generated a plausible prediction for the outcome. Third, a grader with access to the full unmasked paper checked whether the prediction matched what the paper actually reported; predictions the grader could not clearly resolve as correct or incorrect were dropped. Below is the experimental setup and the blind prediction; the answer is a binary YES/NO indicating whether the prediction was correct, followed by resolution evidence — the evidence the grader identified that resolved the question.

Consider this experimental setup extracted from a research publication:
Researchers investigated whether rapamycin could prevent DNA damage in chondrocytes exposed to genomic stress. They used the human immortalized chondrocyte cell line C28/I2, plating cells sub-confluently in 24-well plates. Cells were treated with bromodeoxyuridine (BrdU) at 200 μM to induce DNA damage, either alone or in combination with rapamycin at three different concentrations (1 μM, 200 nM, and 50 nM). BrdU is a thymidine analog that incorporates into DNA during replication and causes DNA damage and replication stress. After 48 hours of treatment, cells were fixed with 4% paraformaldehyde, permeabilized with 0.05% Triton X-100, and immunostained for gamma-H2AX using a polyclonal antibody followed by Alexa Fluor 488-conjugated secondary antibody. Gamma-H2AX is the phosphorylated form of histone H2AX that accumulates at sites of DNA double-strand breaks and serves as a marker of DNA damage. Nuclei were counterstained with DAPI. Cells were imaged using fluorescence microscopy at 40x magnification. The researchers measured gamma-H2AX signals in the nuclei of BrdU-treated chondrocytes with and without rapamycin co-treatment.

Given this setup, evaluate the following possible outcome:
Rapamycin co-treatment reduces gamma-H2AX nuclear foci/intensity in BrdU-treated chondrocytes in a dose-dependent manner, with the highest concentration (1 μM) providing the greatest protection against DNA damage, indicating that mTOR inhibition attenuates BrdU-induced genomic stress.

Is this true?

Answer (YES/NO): YES